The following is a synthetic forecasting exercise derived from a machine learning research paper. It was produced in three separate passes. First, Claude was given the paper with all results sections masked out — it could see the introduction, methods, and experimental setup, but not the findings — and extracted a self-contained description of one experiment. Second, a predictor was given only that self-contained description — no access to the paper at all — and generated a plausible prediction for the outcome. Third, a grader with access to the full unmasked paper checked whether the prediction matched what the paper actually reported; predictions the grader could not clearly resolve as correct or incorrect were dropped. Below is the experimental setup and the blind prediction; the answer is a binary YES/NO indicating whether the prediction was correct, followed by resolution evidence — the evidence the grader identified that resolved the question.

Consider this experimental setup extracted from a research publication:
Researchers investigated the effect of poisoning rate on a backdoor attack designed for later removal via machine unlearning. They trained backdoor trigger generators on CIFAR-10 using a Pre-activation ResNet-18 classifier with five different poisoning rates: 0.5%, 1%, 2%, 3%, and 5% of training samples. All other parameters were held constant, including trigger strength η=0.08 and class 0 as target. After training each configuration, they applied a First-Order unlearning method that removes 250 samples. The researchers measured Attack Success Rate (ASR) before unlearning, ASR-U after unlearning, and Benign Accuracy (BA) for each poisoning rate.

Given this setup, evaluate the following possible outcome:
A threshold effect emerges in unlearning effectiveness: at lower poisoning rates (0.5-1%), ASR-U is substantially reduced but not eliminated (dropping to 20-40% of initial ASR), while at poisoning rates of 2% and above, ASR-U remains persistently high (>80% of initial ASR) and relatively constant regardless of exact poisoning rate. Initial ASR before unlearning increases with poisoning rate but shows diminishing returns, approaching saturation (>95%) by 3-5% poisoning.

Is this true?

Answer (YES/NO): NO